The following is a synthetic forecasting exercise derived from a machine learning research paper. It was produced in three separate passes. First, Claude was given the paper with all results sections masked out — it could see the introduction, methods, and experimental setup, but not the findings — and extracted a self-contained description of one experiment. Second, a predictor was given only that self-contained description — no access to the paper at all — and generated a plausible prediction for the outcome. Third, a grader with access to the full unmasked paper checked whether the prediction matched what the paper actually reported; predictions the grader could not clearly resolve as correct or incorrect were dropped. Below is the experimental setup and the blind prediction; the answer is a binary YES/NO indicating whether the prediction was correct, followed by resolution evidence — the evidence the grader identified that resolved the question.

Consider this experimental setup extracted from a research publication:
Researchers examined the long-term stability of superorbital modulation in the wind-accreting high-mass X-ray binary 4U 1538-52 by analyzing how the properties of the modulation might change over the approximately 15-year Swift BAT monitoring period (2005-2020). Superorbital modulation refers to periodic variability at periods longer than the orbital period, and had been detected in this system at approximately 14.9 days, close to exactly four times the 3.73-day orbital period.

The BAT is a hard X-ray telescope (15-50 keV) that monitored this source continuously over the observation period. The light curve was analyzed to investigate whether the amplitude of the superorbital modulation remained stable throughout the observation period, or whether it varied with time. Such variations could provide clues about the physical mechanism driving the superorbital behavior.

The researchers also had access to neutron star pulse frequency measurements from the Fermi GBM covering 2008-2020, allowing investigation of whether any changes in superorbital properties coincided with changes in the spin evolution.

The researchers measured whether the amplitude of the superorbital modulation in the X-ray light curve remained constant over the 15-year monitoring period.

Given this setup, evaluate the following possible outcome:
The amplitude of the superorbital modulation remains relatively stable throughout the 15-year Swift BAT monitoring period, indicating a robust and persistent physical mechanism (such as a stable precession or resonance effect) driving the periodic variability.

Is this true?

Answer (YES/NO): NO